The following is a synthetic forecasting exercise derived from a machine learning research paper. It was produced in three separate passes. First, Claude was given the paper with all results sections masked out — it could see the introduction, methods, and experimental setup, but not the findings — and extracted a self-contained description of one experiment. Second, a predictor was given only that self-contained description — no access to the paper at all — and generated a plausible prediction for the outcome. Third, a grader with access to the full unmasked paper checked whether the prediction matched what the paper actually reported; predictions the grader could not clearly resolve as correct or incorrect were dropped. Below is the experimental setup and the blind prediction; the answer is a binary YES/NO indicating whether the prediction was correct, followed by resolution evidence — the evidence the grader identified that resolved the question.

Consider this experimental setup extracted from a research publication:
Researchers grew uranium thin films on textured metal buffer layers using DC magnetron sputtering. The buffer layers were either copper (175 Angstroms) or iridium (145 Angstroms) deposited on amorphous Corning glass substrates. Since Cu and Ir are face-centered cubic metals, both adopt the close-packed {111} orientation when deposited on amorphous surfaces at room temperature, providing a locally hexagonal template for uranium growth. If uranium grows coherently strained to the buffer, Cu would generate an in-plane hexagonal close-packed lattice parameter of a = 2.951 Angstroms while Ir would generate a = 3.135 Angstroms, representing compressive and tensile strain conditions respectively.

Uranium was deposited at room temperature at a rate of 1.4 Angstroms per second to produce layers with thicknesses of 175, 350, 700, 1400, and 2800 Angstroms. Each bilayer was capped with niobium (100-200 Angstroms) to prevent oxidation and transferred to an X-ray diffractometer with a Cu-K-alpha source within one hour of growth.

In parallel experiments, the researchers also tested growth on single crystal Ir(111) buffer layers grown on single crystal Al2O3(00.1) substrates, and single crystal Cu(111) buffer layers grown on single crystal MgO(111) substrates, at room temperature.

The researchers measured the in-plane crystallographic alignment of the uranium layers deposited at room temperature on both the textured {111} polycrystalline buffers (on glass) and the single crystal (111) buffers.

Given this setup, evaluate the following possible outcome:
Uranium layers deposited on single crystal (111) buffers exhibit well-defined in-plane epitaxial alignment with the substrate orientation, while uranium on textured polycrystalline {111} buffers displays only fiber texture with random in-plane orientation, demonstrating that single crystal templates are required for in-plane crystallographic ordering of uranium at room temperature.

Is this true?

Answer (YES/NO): NO